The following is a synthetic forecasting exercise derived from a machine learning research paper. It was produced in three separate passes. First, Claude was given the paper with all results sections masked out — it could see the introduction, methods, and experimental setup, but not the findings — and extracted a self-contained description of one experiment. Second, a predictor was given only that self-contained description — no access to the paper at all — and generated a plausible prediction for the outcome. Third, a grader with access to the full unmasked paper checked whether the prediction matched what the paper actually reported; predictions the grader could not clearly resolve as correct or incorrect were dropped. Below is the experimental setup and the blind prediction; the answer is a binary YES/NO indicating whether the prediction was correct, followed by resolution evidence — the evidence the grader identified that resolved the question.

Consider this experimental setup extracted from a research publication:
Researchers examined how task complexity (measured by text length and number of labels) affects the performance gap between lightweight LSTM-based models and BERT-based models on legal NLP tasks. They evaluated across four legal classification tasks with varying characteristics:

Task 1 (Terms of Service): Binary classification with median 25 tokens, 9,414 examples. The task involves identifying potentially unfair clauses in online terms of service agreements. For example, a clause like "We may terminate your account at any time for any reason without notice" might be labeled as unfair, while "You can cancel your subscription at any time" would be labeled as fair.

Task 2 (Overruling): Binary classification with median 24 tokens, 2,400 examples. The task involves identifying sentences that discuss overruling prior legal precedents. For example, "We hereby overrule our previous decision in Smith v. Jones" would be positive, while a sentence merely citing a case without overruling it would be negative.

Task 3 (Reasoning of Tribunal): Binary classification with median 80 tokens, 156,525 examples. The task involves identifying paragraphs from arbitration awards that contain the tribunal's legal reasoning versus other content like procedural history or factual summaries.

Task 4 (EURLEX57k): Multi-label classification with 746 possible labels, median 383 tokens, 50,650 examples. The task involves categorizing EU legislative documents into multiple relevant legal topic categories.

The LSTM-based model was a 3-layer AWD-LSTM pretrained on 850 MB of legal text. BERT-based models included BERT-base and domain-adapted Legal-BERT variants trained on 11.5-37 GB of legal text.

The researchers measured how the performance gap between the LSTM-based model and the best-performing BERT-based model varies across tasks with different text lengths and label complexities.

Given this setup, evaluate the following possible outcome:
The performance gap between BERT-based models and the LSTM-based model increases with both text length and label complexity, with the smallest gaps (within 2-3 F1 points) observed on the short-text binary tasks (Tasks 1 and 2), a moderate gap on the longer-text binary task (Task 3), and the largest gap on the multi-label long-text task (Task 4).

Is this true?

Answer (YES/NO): NO